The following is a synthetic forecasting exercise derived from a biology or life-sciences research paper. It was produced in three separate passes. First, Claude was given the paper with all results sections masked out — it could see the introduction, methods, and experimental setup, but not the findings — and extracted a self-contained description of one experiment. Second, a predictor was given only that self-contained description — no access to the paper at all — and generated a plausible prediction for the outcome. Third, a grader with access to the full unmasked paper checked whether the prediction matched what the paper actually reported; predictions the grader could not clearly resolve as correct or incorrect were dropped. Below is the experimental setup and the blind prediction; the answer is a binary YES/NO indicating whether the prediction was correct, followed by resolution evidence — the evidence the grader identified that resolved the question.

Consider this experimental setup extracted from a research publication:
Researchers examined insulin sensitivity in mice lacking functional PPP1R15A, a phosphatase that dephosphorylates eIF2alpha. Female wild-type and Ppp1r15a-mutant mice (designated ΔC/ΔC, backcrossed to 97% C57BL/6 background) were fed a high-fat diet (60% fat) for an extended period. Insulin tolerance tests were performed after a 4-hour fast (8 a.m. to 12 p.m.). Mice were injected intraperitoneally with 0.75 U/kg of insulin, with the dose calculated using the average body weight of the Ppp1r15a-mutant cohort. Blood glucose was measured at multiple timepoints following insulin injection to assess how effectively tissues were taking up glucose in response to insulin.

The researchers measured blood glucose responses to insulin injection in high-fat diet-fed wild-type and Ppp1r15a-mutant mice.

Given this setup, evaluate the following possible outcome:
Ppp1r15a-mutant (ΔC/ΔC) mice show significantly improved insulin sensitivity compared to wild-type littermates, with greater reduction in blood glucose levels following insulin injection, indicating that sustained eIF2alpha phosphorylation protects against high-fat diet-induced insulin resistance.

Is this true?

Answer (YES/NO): YES